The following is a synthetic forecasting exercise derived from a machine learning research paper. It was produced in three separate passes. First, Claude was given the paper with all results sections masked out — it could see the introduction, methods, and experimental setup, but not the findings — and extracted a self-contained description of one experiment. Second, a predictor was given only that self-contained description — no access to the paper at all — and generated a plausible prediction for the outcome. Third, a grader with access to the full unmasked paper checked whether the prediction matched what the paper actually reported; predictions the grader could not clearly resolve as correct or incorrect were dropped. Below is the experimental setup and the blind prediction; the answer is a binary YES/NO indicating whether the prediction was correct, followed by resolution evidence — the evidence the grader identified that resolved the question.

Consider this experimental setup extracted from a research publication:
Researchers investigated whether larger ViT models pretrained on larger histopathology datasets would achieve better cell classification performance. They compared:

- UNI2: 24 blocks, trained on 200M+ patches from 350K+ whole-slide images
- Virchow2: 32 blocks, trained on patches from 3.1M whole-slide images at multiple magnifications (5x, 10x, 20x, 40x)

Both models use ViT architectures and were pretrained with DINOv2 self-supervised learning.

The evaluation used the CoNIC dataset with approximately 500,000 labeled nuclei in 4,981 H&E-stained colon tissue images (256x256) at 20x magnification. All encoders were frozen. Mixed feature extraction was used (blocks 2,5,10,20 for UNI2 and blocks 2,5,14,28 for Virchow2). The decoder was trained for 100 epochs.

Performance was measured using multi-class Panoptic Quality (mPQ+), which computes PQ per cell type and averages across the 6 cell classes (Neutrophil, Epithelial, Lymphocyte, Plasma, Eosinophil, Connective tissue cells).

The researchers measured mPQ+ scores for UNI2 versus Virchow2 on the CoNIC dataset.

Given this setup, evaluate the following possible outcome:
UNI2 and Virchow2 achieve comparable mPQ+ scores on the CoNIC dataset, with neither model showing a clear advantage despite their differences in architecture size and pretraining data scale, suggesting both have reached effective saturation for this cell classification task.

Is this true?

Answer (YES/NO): NO